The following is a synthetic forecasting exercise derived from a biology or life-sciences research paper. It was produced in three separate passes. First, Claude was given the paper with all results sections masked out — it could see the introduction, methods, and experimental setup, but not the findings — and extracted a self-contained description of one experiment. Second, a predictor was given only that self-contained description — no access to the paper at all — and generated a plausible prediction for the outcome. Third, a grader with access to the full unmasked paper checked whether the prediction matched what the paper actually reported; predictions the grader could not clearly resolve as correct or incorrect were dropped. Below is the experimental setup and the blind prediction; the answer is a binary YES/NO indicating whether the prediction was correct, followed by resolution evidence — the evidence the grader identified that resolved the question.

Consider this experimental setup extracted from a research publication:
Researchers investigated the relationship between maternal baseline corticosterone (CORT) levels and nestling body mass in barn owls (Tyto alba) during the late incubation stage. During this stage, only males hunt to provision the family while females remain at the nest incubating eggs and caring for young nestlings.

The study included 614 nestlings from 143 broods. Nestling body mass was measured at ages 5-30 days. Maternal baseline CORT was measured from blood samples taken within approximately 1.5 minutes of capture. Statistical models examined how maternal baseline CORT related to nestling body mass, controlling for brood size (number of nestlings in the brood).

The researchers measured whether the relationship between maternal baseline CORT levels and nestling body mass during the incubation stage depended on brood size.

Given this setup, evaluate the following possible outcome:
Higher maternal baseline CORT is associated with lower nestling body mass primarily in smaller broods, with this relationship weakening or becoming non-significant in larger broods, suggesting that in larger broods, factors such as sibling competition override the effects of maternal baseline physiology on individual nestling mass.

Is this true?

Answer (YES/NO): NO